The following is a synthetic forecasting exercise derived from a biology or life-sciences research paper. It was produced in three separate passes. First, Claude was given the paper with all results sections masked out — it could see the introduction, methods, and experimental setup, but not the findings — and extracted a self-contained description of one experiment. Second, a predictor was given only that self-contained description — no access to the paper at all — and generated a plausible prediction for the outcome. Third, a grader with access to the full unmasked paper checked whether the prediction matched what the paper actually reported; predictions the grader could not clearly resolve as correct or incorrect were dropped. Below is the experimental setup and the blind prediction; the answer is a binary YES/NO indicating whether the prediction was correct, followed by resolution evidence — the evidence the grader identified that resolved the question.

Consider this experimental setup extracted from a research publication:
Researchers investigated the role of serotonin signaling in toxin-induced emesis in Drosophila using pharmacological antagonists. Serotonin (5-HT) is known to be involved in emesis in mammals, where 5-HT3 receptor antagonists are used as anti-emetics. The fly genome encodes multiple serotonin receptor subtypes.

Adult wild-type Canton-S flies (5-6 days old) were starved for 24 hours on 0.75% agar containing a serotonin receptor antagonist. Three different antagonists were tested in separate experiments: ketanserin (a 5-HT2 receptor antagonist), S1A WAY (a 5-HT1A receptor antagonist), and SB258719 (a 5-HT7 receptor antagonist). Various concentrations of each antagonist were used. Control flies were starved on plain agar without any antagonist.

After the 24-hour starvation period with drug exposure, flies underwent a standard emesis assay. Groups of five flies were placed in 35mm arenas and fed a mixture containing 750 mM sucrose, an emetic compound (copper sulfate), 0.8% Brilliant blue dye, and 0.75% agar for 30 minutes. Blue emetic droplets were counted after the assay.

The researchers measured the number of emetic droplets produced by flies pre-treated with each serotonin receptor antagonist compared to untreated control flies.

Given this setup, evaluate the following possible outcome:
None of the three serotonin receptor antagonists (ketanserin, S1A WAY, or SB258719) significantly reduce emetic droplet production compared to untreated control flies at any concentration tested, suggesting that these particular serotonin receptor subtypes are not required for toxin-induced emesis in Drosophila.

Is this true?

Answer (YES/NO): NO